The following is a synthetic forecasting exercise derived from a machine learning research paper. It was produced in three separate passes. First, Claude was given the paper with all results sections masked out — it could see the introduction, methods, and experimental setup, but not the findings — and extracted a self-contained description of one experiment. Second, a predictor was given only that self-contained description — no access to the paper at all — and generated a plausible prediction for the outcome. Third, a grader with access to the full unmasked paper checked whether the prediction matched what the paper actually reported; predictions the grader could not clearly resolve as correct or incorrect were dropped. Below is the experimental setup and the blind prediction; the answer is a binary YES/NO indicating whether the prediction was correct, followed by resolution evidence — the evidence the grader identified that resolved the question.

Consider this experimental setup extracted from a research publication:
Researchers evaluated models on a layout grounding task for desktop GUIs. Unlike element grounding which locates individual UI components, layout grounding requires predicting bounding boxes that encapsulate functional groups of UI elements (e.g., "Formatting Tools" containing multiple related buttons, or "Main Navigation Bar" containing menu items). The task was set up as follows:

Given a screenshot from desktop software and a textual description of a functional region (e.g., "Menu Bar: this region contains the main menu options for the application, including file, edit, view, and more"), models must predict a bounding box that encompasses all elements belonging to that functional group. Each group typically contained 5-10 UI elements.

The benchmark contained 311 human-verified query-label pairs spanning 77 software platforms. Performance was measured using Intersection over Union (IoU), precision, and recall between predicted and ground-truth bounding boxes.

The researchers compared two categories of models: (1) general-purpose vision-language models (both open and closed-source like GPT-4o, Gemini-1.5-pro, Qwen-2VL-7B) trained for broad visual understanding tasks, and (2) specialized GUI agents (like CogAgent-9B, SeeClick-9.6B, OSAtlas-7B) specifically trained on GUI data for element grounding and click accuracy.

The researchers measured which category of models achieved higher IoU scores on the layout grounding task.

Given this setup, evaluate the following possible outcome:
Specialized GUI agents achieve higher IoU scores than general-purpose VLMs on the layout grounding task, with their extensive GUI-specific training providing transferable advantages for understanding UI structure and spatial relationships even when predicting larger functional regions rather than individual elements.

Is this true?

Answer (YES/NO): NO